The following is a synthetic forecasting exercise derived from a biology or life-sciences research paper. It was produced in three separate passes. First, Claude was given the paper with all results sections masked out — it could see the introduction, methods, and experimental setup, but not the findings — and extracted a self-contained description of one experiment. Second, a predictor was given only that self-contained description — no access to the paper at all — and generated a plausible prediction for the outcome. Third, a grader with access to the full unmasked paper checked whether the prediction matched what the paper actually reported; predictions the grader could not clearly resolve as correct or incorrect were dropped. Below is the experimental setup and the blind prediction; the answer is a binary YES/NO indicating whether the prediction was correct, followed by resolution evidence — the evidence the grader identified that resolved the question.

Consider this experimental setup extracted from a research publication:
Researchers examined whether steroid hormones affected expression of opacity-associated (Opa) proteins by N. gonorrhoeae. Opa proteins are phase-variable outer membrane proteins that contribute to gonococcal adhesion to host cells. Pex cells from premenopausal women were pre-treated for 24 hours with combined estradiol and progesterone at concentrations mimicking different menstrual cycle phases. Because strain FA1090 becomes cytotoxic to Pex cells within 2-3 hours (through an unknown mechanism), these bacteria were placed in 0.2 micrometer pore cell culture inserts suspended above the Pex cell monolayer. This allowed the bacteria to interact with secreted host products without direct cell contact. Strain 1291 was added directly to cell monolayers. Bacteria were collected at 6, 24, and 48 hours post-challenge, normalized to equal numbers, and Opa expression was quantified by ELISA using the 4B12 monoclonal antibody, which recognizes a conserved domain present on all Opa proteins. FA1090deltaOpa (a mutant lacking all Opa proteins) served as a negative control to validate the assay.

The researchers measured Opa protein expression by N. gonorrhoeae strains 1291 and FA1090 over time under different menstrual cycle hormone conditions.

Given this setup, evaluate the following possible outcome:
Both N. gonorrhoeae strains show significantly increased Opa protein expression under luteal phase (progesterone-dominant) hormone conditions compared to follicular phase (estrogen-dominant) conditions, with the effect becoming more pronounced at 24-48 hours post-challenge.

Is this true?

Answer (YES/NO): NO